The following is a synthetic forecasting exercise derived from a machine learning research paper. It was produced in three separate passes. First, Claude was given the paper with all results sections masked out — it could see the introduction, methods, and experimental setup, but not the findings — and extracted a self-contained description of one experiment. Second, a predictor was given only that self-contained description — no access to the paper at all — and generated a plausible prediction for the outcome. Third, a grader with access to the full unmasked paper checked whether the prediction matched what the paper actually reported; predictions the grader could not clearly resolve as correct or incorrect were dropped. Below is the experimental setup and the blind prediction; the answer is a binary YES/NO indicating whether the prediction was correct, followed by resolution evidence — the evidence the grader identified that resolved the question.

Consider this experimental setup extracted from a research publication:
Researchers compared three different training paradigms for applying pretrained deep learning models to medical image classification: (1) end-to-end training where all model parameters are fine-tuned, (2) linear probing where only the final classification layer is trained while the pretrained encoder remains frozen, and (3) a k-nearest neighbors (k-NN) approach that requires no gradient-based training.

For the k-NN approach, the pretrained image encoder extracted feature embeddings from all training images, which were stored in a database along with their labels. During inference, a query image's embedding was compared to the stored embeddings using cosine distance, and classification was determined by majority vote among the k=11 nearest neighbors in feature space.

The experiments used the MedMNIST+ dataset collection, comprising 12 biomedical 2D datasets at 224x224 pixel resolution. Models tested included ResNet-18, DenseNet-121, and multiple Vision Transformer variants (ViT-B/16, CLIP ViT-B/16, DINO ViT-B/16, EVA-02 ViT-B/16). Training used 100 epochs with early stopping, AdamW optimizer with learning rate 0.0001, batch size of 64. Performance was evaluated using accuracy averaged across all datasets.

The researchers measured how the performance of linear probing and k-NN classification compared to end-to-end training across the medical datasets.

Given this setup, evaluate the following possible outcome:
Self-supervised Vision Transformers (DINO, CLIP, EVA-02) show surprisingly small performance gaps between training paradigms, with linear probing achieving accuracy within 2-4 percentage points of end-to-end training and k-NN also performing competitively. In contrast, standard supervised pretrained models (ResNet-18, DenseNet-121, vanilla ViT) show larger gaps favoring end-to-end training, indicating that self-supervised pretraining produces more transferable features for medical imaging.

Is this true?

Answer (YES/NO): NO